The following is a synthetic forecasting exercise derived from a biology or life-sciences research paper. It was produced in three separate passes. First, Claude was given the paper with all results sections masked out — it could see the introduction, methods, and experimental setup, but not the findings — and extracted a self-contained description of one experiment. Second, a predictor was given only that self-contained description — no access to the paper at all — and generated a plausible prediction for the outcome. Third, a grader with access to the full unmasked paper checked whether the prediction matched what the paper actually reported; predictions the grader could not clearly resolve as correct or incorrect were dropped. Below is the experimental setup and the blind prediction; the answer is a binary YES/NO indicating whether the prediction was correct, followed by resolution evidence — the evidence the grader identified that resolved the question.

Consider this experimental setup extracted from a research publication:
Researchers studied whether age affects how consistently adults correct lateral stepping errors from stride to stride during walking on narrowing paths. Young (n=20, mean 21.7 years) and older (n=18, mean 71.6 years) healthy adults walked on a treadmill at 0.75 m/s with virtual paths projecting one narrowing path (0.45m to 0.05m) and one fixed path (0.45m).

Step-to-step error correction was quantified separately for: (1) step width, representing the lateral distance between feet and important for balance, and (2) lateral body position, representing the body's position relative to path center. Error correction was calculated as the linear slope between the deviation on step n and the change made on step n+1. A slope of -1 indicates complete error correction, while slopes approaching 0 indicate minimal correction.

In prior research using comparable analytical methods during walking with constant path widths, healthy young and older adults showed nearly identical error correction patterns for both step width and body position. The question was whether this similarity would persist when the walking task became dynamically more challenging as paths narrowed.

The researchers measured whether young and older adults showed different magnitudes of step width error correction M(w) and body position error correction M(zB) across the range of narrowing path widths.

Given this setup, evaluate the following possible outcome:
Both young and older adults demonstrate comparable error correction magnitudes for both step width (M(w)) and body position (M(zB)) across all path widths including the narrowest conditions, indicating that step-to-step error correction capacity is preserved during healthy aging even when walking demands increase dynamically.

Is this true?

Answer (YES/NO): NO